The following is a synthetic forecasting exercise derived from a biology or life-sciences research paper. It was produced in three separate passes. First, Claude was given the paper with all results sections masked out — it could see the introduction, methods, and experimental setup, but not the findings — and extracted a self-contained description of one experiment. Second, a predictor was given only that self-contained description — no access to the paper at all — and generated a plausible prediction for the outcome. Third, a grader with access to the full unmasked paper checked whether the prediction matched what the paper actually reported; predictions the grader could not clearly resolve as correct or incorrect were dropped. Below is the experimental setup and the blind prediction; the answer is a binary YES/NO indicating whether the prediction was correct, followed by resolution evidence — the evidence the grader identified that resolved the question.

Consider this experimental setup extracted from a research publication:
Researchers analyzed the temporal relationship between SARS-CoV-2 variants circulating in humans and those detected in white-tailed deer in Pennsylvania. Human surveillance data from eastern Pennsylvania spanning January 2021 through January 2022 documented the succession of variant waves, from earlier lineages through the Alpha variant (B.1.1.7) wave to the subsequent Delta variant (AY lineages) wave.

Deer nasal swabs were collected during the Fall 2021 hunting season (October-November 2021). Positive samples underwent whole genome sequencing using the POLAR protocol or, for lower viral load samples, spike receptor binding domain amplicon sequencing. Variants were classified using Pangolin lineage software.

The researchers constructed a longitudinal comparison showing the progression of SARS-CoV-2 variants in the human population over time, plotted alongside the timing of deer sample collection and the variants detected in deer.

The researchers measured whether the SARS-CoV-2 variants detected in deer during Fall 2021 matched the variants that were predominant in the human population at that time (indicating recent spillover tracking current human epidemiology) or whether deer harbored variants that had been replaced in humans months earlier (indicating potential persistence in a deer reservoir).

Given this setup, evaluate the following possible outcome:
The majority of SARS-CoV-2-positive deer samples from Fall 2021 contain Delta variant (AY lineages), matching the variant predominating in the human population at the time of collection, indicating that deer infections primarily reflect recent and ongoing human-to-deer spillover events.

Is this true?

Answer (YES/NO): YES